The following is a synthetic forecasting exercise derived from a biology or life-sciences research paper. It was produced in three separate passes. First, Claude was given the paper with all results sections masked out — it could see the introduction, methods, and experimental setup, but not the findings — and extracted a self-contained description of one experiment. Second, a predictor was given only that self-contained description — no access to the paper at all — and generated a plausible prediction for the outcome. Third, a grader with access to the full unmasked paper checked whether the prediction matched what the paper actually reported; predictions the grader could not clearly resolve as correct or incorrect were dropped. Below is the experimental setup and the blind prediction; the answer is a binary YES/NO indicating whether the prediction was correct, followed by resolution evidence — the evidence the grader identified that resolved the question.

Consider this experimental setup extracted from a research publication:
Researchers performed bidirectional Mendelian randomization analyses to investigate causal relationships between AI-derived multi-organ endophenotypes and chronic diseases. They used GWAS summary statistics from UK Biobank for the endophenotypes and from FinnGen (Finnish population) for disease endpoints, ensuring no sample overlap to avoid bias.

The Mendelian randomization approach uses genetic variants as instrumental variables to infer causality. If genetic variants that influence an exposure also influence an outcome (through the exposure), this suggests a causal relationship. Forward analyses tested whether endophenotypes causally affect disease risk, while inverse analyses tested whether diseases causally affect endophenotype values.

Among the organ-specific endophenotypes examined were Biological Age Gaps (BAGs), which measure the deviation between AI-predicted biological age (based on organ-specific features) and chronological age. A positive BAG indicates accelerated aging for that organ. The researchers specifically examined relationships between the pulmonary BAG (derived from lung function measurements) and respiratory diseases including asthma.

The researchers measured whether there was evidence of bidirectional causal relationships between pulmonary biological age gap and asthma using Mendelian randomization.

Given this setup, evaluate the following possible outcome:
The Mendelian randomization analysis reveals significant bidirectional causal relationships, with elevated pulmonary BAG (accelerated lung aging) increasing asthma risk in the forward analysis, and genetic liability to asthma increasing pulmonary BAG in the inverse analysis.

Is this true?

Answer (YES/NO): YES